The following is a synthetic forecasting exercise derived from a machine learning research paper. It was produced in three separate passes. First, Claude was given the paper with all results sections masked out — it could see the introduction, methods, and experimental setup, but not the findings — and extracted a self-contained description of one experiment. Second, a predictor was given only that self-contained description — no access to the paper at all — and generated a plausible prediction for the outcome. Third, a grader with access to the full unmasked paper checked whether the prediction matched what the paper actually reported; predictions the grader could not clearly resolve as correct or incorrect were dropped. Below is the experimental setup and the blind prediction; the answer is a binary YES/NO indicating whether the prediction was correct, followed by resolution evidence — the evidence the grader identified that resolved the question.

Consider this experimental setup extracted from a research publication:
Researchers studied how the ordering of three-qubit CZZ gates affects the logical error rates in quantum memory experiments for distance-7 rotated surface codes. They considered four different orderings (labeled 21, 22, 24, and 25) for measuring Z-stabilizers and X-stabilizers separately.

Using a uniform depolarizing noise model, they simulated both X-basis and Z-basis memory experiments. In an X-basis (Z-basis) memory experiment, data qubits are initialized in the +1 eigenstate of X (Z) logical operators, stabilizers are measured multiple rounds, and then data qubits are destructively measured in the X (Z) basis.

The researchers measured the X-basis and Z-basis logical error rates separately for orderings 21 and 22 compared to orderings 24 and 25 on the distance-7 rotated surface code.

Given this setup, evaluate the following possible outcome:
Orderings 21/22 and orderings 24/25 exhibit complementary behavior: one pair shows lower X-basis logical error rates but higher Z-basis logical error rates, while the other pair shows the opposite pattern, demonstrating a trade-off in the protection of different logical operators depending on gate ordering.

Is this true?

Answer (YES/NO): NO